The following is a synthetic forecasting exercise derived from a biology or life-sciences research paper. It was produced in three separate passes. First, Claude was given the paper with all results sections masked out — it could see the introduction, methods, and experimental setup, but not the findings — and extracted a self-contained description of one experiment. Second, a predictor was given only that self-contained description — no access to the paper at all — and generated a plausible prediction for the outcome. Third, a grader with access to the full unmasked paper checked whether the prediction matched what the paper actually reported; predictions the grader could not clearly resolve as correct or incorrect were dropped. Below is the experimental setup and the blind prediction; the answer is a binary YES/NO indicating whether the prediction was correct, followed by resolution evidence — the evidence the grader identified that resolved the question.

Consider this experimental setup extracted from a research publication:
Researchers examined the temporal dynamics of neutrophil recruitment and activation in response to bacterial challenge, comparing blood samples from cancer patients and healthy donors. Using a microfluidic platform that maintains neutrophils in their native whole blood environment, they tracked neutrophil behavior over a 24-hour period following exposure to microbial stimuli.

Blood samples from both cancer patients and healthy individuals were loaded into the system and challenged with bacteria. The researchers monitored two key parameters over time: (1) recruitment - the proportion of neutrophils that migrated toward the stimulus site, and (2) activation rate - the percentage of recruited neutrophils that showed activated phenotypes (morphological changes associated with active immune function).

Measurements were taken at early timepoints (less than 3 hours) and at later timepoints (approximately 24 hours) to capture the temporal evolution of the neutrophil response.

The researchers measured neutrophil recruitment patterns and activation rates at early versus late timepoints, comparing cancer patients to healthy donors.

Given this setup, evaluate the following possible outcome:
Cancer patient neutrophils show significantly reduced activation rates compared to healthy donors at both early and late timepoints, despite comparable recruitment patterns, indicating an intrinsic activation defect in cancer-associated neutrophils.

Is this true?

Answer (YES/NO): NO